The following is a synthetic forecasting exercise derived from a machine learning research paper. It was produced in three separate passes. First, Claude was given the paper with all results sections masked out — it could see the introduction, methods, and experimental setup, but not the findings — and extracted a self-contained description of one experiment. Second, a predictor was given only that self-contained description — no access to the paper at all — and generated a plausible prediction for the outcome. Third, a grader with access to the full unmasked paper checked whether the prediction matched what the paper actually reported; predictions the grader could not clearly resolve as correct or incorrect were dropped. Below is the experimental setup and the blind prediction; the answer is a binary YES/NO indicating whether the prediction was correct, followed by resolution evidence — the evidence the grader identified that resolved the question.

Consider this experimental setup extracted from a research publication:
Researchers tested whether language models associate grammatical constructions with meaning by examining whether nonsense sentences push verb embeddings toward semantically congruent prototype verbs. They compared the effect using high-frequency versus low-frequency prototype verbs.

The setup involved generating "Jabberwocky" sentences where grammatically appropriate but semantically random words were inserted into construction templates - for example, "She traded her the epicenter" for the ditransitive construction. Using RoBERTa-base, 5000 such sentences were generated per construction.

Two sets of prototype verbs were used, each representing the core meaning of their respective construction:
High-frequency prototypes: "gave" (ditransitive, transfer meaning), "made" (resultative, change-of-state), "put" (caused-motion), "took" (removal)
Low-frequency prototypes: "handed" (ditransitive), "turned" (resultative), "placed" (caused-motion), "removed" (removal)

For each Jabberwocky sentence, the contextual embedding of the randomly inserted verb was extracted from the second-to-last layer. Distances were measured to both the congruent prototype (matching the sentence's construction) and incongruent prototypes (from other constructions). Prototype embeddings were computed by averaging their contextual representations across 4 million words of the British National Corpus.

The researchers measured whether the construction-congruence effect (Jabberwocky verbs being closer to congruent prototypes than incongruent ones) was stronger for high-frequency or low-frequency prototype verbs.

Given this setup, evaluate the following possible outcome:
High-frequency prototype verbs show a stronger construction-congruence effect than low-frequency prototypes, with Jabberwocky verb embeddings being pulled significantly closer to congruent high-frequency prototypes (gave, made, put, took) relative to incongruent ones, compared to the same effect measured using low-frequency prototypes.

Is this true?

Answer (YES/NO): YES